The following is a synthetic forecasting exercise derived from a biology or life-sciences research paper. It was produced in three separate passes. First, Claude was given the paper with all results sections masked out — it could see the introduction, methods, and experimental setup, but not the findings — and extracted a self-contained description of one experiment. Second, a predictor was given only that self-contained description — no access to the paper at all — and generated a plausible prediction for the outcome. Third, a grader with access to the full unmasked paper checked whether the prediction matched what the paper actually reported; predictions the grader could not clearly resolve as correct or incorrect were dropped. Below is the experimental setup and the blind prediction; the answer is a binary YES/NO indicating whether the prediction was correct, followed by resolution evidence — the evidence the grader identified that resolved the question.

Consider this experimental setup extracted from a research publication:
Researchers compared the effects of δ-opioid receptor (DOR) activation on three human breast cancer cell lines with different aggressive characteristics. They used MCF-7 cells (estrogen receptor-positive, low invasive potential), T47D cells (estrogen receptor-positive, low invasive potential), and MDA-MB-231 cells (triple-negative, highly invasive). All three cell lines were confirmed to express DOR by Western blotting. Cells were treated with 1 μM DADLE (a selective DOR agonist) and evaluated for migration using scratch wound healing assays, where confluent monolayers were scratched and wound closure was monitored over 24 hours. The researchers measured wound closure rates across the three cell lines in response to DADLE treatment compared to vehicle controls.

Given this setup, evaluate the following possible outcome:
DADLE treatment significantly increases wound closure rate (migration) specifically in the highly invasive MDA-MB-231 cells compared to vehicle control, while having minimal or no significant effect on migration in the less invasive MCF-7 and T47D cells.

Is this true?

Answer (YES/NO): NO